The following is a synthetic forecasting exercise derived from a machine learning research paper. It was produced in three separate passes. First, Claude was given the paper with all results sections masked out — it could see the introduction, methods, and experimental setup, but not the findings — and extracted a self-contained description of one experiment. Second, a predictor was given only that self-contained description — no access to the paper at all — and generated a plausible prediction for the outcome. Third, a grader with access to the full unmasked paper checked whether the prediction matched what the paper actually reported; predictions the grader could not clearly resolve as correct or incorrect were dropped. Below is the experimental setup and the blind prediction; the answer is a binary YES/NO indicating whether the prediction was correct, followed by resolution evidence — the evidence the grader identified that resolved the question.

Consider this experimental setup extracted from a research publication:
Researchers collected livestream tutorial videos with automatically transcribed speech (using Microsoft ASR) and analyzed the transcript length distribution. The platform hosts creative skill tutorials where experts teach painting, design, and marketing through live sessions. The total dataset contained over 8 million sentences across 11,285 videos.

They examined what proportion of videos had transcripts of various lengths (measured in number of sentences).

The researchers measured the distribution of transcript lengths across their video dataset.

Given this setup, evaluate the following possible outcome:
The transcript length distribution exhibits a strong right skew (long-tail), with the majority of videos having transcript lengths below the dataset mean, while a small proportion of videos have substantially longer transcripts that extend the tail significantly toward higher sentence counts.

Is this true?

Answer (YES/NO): YES